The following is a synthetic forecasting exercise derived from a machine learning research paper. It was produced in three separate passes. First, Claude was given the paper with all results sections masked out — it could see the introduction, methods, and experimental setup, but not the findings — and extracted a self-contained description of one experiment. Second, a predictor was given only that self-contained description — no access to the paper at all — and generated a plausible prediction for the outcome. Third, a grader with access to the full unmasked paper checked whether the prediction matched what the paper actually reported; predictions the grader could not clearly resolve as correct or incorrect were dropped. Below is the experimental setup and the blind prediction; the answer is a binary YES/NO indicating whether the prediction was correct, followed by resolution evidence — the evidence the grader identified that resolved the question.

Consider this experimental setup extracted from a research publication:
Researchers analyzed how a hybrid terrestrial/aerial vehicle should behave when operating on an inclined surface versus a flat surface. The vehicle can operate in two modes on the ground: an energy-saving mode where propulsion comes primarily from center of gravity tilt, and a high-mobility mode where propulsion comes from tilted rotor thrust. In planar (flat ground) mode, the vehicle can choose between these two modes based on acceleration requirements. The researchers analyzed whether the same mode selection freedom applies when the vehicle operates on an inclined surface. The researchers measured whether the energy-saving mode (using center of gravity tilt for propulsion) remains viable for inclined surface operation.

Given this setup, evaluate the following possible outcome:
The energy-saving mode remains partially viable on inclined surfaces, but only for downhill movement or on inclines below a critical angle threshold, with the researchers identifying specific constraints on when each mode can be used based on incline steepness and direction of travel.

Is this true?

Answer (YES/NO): NO